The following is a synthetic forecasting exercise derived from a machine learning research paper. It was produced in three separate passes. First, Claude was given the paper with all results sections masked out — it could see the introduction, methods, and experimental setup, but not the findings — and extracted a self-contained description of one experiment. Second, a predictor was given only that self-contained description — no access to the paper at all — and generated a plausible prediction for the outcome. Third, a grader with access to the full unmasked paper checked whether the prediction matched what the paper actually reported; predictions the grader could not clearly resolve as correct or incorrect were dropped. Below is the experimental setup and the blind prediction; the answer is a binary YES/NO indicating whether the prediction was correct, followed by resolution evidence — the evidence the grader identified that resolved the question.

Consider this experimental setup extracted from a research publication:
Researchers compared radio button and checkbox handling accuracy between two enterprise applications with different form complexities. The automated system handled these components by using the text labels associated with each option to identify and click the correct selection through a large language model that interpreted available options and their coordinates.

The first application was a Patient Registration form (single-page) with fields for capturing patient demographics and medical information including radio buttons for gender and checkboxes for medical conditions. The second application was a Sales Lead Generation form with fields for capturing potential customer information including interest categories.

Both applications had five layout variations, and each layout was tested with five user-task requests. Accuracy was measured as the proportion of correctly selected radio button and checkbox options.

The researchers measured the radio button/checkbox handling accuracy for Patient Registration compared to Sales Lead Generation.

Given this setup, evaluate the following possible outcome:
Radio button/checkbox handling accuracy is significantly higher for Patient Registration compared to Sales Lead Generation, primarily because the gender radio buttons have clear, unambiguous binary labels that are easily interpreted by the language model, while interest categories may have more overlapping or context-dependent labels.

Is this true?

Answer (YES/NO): NO